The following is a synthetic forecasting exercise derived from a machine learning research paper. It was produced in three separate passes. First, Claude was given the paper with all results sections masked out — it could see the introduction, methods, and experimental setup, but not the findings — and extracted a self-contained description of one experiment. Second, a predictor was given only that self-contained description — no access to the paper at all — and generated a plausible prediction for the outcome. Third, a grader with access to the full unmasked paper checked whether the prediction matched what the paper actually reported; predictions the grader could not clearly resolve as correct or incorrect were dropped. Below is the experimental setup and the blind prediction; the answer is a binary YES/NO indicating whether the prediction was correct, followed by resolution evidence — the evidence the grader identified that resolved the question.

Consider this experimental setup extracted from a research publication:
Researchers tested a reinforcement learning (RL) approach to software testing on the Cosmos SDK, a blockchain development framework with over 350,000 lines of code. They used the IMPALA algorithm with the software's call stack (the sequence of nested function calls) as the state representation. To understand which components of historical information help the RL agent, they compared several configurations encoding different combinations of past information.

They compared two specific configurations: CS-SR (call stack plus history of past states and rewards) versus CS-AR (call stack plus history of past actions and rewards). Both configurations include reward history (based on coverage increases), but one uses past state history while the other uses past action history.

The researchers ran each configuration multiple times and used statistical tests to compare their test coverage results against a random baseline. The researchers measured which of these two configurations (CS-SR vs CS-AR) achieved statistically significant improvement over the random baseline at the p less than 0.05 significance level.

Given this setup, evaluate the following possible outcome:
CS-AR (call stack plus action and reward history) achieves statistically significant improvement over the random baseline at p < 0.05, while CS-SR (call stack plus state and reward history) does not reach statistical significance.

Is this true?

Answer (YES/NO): NO